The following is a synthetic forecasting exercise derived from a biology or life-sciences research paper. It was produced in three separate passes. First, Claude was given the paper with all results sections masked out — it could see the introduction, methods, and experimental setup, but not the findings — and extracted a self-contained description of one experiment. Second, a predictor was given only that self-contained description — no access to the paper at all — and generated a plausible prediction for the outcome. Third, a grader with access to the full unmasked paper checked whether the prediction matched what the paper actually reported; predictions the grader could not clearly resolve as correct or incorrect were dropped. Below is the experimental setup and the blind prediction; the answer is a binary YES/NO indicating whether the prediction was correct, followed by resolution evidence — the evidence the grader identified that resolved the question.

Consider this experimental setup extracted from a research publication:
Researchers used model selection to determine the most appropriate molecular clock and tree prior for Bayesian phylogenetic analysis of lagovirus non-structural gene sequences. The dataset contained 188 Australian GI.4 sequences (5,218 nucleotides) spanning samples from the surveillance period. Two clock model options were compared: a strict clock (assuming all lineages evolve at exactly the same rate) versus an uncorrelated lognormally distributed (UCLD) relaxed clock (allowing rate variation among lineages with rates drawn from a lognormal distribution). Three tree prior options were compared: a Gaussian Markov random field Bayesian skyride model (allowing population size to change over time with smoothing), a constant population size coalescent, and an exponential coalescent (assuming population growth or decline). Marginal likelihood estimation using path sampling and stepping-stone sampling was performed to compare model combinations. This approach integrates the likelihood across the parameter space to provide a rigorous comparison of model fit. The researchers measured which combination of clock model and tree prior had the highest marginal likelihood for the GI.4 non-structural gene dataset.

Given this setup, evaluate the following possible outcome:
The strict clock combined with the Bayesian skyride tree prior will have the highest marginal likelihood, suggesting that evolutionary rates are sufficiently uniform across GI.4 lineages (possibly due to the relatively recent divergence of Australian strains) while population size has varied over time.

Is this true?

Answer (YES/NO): NO